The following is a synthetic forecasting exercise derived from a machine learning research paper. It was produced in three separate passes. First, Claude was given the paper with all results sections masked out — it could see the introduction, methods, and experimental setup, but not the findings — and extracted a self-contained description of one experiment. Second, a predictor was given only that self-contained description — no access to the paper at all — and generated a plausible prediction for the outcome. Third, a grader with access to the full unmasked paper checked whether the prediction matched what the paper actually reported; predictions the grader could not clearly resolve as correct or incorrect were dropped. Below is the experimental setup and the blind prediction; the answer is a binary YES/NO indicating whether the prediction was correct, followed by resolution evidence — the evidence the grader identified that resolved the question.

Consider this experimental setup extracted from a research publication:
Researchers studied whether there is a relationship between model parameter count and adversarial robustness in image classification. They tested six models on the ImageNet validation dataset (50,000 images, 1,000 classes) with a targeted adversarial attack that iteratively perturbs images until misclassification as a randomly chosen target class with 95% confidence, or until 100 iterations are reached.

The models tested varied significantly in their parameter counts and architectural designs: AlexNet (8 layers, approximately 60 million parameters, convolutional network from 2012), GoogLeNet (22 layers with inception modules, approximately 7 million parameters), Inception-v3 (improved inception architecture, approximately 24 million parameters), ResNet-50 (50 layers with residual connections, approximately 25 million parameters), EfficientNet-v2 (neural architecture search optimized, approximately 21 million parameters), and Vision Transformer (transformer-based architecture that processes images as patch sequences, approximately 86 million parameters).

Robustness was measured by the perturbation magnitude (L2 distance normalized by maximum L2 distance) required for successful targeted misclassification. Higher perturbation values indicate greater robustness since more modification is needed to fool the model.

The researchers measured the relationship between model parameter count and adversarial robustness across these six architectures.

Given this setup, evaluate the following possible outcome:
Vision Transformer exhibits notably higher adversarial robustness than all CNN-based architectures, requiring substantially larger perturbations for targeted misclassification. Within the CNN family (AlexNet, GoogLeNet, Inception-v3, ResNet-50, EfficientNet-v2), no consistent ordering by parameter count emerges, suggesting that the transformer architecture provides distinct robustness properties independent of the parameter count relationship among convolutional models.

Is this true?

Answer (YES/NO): NO